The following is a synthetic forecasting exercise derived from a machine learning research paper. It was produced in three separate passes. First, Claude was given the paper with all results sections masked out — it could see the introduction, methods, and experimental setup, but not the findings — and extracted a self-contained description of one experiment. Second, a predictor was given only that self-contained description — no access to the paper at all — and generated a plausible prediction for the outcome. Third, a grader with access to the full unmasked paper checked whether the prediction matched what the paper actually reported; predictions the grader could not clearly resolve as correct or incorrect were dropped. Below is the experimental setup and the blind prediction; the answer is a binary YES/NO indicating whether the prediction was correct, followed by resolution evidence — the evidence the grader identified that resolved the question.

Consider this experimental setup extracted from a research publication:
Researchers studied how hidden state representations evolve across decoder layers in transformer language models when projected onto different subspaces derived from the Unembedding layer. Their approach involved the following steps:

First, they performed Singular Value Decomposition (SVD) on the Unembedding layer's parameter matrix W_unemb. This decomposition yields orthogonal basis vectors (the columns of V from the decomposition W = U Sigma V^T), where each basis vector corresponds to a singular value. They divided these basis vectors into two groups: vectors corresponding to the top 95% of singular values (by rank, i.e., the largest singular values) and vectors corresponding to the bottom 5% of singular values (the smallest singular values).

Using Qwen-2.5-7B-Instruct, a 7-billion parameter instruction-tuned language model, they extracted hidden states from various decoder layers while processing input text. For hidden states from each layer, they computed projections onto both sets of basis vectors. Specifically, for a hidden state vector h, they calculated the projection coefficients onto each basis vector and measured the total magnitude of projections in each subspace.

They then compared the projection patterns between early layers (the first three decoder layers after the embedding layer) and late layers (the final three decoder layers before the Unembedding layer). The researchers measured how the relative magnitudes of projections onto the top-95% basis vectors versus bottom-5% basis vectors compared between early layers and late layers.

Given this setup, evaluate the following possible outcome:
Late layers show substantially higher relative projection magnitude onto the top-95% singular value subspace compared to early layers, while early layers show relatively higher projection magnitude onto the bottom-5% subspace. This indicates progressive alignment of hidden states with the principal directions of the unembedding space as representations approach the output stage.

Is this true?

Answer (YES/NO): NO